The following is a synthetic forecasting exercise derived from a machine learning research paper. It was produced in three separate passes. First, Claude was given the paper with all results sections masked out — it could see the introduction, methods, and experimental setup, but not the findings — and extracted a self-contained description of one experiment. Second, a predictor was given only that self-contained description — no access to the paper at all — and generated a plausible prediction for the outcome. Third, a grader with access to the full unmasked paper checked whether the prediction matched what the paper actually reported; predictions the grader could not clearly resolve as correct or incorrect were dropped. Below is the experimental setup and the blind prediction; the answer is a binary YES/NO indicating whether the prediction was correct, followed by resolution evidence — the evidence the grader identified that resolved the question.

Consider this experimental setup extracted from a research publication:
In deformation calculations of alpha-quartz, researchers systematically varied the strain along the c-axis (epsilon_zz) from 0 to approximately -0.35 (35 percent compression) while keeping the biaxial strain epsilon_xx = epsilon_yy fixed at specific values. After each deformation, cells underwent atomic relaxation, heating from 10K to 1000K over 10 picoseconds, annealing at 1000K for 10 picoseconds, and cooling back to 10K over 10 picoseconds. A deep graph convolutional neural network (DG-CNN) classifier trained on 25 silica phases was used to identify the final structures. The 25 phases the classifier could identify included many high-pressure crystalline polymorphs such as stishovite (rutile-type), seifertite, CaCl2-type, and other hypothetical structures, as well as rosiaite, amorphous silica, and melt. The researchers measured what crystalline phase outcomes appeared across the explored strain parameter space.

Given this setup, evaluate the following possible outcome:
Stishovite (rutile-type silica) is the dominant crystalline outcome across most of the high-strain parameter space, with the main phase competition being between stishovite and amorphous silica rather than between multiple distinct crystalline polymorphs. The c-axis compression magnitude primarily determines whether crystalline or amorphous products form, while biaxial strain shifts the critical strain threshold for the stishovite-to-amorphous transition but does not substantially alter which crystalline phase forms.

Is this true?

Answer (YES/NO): NO